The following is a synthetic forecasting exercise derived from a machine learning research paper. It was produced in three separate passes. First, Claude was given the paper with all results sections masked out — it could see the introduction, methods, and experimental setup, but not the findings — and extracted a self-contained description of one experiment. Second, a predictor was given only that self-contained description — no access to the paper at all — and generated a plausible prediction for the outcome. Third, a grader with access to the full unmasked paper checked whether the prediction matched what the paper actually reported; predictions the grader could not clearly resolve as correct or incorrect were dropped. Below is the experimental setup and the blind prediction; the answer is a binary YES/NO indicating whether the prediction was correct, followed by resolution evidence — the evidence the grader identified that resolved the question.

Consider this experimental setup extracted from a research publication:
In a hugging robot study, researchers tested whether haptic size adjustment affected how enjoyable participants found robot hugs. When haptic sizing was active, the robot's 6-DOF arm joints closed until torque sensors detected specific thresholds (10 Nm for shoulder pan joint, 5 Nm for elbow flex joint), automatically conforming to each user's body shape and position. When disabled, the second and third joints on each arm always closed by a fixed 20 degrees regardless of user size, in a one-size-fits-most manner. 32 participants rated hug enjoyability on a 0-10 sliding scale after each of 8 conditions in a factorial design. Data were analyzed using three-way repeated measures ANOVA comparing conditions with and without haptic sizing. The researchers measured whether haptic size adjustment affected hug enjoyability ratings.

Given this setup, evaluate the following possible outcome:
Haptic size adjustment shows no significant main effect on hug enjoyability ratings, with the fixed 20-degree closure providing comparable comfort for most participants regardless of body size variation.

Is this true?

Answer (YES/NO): NO